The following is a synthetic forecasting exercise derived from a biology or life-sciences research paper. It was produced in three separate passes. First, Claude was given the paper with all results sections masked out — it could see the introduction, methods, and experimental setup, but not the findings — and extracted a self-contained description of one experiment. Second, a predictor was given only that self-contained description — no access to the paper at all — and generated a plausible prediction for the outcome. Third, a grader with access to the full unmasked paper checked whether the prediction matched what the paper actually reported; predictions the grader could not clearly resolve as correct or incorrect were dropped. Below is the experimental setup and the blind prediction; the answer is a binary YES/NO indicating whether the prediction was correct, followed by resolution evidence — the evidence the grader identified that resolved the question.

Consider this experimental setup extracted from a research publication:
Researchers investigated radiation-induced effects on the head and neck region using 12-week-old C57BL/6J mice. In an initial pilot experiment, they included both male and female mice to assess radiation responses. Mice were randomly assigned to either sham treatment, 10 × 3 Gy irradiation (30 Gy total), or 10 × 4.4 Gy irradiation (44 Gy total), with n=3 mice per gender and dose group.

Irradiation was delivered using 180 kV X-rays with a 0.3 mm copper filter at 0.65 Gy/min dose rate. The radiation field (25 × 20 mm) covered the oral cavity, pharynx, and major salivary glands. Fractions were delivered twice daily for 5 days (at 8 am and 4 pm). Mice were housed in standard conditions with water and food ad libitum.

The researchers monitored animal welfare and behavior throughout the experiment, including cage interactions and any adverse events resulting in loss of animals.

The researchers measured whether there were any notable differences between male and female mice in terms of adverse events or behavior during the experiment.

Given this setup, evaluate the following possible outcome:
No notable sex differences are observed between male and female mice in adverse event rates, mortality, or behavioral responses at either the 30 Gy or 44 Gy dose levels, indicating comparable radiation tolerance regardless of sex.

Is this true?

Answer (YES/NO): NO